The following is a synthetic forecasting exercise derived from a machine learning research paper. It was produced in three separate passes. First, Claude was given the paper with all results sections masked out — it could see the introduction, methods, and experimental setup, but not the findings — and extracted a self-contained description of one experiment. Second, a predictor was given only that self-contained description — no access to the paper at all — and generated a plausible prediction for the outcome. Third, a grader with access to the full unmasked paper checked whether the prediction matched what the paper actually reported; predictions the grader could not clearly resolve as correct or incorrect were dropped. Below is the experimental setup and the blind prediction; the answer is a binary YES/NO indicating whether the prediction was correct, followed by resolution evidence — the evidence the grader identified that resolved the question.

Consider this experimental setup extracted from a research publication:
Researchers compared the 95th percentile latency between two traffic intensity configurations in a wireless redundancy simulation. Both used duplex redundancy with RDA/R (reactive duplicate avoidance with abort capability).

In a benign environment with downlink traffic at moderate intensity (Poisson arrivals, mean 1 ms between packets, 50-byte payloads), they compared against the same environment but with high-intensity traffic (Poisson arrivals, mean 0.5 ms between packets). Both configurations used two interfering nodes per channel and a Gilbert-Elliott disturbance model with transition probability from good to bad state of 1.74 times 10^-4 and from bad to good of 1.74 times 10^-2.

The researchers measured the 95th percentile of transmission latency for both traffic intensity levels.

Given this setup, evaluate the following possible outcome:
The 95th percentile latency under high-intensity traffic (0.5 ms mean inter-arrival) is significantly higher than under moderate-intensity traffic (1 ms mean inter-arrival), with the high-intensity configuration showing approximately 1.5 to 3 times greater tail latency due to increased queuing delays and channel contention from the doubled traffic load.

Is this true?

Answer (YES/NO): NO